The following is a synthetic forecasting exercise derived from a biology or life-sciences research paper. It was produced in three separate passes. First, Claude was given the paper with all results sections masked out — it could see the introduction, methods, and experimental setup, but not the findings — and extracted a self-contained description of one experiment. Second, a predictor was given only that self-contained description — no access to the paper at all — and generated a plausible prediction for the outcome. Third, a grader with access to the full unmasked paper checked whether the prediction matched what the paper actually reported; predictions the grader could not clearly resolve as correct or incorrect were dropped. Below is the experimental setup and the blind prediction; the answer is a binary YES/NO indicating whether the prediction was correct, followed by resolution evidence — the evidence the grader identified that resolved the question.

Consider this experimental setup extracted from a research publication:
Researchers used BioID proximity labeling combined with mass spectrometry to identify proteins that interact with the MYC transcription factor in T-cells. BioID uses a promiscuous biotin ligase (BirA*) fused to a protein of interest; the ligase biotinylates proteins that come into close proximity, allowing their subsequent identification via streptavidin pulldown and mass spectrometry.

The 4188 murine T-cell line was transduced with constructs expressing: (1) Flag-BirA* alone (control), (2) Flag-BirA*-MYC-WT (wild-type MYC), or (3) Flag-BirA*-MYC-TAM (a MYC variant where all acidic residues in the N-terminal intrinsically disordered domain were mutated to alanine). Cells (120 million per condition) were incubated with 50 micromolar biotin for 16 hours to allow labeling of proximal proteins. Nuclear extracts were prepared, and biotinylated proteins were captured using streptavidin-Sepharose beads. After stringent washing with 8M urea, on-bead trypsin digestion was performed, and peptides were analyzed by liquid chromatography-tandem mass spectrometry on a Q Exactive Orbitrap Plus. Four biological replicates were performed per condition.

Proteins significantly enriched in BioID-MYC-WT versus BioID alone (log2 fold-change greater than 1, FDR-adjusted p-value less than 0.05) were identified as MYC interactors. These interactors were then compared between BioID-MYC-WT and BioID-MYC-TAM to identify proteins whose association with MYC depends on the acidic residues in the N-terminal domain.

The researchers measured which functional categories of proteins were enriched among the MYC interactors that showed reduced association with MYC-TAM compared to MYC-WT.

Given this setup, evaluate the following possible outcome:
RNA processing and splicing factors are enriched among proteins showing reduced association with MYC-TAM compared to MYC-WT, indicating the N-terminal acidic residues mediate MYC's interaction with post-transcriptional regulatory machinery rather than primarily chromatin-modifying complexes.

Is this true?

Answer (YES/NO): NO